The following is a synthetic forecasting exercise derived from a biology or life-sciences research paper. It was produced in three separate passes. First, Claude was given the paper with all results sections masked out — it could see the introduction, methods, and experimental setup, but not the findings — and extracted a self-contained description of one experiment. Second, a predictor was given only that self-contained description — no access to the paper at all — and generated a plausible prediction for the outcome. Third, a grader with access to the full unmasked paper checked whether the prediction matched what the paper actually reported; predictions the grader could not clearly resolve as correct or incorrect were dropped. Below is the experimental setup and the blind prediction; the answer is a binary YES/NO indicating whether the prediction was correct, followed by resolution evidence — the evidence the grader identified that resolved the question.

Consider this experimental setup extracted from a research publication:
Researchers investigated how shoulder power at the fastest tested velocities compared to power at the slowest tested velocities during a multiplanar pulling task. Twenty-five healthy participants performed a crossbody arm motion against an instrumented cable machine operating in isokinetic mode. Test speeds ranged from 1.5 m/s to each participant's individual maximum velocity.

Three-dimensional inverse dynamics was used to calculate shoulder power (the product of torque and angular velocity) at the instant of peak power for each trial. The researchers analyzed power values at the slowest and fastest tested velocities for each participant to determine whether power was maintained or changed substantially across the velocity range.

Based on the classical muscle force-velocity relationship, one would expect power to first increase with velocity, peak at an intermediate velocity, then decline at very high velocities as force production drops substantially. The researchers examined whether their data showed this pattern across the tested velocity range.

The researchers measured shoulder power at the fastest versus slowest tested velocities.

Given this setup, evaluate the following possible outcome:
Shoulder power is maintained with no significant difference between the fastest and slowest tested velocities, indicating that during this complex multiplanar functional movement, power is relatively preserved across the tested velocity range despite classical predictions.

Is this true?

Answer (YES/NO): NO